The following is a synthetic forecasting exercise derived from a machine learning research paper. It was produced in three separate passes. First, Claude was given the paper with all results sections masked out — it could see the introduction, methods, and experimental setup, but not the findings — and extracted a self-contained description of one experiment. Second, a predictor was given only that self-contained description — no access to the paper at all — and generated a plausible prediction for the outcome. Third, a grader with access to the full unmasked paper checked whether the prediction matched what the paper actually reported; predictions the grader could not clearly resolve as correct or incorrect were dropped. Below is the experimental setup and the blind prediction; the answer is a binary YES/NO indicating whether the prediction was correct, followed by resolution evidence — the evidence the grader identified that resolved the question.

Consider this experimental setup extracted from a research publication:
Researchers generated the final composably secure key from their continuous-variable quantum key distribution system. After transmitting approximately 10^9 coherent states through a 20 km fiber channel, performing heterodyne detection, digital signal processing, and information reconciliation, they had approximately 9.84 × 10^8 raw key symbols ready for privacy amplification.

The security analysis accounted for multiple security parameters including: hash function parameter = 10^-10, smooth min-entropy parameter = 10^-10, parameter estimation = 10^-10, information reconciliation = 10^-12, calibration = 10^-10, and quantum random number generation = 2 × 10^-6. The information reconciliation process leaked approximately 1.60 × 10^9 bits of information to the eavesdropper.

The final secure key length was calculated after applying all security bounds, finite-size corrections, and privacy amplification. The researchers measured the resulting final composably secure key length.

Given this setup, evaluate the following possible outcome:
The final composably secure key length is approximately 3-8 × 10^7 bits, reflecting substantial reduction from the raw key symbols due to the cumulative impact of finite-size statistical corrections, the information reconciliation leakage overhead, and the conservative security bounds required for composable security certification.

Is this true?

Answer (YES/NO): YES